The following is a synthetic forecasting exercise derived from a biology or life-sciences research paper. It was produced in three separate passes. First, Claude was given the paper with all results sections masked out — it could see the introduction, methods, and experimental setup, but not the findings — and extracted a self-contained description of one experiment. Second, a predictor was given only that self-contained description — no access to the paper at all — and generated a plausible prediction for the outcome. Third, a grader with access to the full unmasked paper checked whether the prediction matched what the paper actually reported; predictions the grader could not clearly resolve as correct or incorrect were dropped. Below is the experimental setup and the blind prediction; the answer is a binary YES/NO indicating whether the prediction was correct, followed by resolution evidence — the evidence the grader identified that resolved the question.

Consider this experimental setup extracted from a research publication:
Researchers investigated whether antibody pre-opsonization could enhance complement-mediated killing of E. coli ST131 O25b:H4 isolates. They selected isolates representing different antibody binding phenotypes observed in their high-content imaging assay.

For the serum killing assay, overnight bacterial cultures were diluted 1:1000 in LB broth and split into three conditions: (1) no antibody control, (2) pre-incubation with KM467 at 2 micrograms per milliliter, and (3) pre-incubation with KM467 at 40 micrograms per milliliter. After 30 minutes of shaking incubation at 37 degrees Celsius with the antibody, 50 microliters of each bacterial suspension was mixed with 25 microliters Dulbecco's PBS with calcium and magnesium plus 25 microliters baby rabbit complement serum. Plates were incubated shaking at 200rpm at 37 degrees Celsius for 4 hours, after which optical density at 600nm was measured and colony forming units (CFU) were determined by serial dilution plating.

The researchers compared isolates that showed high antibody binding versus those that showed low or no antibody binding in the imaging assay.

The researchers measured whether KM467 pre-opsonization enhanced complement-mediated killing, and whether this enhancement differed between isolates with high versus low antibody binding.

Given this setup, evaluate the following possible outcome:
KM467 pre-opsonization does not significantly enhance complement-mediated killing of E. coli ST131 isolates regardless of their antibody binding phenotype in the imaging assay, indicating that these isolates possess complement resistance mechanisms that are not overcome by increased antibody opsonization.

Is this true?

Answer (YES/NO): NO